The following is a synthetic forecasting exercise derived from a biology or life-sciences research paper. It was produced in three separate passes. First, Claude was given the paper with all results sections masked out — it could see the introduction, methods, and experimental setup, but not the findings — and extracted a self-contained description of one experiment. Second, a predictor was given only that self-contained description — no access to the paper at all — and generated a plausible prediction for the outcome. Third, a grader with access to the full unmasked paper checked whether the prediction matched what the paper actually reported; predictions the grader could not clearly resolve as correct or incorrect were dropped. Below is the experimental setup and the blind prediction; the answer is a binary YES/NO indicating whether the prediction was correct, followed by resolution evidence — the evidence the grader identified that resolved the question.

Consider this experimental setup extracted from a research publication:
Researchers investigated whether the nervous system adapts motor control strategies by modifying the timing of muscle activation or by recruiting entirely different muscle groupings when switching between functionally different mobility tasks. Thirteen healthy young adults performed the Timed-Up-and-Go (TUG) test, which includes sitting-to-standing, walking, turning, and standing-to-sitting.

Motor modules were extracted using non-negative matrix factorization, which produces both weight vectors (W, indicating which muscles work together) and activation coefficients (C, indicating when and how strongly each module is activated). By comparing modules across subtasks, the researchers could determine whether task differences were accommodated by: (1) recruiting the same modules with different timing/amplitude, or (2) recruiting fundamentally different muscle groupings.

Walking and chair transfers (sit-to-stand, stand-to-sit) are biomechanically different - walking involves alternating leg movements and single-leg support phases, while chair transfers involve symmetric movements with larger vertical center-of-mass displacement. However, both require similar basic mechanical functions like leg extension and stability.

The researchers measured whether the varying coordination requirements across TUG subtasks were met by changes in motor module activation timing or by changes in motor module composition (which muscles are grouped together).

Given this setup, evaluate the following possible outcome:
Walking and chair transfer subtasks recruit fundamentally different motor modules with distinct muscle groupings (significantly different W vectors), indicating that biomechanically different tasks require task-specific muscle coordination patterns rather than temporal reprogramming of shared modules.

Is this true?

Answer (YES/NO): NO